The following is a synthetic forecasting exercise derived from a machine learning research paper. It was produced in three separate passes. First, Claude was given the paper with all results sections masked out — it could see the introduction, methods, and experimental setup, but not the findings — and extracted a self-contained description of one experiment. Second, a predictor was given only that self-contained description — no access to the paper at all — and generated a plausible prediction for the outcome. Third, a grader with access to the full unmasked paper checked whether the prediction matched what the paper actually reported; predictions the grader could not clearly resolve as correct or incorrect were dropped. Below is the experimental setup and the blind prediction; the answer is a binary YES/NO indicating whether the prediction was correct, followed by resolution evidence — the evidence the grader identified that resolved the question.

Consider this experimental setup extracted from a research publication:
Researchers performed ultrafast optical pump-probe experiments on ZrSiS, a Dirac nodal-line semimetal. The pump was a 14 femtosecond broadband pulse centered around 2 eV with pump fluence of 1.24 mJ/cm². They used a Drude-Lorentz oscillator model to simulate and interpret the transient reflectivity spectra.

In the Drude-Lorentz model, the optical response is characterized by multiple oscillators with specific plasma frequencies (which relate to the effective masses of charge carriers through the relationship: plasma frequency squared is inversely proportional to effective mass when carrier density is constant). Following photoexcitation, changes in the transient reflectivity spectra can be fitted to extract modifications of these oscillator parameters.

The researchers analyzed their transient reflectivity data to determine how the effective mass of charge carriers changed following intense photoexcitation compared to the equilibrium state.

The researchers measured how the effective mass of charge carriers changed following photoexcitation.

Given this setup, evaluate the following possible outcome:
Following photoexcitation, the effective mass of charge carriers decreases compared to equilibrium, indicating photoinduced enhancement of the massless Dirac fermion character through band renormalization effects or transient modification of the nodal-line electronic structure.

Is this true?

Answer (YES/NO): NO